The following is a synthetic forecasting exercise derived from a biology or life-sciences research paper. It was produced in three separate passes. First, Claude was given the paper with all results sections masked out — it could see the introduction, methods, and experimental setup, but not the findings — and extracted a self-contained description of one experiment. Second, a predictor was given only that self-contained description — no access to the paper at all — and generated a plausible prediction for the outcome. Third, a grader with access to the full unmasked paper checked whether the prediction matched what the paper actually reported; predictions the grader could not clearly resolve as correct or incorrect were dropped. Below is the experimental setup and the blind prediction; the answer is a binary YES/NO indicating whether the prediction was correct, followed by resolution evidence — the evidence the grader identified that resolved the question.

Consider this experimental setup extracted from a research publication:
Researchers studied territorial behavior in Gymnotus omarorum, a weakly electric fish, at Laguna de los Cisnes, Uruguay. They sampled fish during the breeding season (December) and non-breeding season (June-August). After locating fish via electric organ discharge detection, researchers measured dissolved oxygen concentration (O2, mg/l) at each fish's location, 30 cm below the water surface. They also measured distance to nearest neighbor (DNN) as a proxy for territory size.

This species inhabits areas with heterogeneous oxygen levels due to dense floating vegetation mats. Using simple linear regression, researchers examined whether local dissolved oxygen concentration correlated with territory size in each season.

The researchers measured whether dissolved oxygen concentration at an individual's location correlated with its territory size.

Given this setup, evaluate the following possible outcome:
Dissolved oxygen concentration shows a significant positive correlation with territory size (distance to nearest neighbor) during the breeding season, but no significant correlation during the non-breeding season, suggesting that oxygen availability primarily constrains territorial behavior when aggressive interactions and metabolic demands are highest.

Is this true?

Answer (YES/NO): NO